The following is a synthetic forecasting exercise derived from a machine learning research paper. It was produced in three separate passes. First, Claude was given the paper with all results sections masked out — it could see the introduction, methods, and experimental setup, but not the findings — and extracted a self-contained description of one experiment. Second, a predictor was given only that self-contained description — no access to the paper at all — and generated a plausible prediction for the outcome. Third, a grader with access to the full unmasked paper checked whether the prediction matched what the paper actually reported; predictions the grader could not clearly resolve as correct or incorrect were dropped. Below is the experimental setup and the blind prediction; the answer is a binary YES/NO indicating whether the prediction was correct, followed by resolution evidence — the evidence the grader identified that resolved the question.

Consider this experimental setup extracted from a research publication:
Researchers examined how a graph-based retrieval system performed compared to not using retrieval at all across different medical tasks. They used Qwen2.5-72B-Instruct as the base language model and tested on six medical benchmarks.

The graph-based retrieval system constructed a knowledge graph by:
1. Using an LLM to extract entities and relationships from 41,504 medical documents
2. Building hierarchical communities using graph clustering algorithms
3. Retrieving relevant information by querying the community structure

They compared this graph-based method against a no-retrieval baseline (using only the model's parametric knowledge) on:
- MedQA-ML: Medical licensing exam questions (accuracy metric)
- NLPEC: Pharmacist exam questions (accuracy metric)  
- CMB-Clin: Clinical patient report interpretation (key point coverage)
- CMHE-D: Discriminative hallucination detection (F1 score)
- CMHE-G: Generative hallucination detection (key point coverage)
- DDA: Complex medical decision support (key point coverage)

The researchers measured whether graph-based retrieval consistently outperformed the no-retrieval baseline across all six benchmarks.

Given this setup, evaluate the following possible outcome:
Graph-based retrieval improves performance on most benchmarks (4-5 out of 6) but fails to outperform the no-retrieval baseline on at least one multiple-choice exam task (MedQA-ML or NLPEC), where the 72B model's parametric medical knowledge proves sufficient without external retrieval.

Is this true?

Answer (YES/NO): NO